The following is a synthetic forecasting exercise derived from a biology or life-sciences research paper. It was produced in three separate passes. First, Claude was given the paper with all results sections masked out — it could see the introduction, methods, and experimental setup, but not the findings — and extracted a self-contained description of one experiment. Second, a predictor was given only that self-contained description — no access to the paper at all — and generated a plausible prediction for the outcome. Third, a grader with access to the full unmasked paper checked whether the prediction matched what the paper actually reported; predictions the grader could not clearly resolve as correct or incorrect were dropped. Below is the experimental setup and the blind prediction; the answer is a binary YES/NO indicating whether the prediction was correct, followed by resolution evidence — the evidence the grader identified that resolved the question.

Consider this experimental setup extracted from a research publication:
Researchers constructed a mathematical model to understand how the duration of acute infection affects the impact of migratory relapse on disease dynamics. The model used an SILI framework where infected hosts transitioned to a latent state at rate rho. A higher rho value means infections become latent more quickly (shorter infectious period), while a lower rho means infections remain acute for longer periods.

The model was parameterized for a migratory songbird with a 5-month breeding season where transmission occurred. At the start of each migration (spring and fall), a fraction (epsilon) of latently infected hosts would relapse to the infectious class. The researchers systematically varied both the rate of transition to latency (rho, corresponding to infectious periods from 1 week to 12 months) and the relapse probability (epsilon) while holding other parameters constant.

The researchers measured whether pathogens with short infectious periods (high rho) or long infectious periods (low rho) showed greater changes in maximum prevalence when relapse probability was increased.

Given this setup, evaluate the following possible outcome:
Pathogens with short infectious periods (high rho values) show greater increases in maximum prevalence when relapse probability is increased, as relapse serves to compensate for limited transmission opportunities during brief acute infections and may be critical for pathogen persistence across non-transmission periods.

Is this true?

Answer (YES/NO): YES